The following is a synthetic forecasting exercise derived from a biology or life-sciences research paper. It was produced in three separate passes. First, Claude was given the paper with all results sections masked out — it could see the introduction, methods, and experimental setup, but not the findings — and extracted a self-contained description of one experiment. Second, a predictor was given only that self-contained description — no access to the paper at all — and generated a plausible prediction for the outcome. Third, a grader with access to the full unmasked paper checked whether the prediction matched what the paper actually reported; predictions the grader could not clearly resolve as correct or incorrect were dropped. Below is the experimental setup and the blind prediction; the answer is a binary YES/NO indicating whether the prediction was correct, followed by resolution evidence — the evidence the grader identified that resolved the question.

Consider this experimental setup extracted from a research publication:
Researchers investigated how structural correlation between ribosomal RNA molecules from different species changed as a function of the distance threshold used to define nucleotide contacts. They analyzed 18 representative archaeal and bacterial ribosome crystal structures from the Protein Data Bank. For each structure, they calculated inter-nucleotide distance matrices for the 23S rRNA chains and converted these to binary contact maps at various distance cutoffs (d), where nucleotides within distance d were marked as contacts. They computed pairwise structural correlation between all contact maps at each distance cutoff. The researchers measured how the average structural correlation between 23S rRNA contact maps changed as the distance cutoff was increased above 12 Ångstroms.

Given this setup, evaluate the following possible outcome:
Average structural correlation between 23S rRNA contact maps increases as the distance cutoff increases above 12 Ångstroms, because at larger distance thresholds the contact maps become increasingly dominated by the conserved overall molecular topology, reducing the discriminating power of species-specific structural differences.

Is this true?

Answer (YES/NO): NO